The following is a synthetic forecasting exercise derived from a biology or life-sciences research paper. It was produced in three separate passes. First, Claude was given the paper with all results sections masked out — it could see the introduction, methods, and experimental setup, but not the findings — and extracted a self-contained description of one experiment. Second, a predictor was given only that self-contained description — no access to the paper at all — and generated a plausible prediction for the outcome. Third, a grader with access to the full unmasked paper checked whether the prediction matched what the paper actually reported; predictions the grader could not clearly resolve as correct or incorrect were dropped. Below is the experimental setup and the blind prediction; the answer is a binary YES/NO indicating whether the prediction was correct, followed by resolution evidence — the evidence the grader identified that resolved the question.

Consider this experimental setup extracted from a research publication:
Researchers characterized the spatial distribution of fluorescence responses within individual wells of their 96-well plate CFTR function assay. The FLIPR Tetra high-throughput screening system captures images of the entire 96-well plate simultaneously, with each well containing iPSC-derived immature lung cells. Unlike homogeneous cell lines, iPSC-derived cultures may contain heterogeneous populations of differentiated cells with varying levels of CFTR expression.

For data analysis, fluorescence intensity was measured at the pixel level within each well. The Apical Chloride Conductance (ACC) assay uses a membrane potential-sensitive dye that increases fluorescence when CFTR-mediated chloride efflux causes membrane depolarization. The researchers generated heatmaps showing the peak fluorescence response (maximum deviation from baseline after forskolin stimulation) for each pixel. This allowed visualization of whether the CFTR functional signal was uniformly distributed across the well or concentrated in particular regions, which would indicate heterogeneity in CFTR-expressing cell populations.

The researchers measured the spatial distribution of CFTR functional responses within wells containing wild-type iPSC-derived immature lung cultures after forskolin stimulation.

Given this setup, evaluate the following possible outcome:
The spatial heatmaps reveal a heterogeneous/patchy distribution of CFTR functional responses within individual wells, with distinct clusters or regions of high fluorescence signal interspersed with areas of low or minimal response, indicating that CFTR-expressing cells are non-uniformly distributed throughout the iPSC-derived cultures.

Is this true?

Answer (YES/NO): YES